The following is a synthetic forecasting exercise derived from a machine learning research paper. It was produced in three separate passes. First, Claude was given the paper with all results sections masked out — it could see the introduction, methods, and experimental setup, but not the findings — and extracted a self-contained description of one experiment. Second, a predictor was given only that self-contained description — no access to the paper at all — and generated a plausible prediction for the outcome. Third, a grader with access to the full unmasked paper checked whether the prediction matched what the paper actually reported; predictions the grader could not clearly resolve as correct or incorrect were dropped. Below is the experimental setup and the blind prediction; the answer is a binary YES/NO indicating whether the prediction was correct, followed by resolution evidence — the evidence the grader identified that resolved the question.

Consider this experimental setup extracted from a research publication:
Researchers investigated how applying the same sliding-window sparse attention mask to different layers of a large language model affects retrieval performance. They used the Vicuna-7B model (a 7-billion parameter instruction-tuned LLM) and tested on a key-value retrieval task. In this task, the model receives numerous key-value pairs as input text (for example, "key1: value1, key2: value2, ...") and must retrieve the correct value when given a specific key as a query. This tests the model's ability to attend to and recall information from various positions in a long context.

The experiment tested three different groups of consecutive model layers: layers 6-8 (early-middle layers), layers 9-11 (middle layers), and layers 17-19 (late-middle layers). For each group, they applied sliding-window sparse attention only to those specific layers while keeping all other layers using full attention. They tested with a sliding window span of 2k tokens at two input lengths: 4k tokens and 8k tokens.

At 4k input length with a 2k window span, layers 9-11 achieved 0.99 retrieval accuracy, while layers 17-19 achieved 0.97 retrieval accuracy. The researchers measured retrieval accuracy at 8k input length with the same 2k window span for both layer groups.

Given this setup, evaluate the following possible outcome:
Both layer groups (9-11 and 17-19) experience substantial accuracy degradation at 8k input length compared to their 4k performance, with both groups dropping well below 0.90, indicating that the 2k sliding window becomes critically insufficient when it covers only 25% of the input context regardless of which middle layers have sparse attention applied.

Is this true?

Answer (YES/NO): NO